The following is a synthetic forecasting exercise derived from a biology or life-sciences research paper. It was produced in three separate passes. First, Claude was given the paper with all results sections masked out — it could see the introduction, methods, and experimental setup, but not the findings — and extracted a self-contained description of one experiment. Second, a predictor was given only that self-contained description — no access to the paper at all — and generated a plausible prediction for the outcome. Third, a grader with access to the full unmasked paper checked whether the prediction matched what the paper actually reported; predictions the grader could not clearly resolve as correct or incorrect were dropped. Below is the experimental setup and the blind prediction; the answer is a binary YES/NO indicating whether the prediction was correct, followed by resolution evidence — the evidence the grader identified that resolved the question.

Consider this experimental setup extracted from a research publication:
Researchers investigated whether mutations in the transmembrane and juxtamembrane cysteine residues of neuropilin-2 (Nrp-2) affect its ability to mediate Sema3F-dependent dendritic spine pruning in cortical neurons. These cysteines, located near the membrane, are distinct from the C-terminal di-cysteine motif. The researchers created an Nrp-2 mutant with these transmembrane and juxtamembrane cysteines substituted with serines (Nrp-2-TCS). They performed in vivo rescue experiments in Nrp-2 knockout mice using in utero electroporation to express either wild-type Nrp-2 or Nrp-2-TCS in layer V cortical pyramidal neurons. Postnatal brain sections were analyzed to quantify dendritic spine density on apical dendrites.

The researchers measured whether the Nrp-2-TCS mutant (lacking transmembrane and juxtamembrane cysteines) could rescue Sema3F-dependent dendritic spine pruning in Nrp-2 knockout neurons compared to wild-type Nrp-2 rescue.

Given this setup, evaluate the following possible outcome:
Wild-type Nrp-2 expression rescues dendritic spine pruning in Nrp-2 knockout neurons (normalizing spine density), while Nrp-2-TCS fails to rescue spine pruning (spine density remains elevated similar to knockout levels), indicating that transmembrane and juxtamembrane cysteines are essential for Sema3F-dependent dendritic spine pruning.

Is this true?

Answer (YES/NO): YES